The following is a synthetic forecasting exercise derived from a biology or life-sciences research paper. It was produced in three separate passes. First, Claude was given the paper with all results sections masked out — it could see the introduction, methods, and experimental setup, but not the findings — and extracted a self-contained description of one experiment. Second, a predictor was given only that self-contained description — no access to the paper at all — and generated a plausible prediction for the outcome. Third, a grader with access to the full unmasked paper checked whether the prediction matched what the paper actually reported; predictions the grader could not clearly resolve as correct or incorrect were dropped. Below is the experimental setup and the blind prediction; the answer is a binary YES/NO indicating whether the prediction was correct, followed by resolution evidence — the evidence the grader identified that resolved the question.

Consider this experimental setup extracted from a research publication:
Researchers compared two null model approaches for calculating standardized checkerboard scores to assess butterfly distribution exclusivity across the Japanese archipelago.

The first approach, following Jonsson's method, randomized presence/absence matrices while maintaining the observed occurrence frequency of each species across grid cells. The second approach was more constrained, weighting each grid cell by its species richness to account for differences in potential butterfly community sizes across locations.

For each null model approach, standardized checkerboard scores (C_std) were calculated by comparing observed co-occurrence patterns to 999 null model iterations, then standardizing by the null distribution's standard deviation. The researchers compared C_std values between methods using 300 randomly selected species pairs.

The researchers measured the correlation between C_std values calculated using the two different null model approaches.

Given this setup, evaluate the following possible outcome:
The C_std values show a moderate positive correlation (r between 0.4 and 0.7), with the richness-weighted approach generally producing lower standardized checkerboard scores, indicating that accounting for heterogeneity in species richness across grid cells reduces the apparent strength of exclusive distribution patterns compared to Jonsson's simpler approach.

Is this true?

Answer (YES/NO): NO